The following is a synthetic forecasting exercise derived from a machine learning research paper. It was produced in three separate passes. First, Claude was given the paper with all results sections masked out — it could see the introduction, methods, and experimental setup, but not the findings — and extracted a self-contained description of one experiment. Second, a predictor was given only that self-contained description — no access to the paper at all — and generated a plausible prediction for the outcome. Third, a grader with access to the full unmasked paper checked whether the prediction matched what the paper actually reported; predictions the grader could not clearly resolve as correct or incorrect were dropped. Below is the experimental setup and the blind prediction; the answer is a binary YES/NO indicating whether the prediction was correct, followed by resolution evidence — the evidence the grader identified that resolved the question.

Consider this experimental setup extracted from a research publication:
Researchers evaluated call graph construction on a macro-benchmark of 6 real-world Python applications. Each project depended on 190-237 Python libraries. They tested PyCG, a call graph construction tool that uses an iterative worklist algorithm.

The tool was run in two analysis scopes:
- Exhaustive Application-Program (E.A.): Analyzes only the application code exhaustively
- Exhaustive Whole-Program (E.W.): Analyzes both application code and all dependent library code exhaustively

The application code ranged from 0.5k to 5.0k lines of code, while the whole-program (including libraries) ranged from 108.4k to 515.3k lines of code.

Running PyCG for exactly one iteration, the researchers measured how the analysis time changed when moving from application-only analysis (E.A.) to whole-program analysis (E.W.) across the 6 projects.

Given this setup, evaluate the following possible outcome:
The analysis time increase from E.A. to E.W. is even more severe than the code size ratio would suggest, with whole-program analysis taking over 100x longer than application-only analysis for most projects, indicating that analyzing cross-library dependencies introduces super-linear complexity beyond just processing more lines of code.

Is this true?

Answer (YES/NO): YES